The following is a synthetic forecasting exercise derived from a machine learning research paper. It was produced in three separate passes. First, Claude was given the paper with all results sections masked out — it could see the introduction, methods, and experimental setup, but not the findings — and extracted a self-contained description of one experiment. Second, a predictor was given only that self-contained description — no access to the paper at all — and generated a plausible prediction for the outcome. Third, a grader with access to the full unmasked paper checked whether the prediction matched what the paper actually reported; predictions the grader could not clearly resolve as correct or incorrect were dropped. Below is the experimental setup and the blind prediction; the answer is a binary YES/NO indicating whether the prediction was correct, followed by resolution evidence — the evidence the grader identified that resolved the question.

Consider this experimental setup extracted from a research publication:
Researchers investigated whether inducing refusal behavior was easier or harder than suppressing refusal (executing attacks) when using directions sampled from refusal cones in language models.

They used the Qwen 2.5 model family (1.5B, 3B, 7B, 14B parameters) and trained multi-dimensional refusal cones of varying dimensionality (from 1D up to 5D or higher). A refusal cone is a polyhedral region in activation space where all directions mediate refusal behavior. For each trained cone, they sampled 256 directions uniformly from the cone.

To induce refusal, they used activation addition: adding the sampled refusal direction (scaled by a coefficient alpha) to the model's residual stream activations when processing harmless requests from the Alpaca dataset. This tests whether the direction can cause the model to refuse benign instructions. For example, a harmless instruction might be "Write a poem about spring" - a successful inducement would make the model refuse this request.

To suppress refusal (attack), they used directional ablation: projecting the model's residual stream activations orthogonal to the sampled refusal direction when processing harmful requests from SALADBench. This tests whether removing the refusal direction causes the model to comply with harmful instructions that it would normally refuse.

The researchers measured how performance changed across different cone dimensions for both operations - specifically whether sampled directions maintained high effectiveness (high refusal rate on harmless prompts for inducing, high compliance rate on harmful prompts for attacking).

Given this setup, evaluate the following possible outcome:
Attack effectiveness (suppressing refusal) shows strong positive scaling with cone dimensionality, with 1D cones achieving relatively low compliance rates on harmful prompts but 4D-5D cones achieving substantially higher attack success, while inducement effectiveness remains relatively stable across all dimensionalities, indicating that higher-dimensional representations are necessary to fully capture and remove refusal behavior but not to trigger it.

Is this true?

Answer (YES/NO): NO